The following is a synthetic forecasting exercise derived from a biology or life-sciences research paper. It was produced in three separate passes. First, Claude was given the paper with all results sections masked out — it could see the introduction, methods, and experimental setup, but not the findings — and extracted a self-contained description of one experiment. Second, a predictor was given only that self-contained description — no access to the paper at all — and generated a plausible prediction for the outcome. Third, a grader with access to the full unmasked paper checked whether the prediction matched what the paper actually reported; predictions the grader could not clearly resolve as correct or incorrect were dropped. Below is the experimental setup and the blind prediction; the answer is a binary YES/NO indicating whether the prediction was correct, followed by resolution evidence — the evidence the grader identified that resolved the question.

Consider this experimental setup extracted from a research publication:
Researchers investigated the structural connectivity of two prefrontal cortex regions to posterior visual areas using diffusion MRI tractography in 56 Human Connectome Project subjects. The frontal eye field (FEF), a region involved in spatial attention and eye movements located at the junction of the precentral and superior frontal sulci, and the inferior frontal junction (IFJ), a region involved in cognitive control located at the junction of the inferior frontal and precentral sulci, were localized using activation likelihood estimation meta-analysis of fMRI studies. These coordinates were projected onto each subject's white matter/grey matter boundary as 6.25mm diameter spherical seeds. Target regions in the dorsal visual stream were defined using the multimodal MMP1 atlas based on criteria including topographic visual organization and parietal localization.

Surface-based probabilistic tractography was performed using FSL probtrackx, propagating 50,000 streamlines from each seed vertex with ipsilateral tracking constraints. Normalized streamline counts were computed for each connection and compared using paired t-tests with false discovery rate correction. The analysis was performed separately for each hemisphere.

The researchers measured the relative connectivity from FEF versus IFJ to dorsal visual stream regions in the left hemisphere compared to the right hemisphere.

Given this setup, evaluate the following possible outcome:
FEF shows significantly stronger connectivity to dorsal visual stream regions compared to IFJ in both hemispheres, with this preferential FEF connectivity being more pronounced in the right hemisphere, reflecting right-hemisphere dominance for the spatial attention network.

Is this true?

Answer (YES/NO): NO